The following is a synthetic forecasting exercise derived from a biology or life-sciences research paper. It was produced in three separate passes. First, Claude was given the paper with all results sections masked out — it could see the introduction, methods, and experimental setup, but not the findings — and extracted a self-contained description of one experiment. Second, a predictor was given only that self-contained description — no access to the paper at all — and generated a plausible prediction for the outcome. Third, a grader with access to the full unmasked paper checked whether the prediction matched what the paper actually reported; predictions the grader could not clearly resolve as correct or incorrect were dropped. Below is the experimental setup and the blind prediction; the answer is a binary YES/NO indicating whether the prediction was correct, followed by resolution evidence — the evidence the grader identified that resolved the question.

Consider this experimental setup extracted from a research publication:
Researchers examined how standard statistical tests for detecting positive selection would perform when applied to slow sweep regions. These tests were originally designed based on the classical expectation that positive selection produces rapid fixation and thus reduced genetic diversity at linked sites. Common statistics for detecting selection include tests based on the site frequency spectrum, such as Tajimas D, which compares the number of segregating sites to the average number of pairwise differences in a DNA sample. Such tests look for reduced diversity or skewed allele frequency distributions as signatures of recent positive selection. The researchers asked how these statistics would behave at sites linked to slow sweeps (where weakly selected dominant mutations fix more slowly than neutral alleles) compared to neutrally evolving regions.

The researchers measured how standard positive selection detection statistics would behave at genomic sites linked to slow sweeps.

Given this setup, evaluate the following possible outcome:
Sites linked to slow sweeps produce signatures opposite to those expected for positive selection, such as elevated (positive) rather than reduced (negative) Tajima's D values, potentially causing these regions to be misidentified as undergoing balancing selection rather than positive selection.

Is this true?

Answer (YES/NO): YES